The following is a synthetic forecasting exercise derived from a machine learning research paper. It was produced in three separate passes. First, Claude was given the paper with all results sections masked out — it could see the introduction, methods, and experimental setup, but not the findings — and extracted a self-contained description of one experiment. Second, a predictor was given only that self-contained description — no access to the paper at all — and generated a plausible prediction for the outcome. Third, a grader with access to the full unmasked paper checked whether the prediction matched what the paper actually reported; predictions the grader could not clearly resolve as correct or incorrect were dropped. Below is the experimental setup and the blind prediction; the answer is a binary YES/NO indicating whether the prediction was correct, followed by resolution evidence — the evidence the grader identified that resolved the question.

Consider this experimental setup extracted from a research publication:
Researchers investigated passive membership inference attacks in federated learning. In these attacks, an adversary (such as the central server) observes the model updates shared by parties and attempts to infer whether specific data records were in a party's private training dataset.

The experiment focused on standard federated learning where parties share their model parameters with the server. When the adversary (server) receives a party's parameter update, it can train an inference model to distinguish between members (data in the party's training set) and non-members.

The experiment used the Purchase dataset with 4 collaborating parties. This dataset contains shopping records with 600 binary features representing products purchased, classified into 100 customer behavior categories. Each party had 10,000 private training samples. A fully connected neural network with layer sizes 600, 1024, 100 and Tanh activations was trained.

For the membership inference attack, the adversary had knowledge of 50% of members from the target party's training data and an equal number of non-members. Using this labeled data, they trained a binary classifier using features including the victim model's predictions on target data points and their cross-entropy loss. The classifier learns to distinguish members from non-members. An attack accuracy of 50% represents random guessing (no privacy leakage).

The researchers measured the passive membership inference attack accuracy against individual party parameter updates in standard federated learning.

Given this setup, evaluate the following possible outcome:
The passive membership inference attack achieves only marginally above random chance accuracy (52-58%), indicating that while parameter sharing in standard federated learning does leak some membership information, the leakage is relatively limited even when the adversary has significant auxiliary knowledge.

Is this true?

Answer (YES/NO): NO